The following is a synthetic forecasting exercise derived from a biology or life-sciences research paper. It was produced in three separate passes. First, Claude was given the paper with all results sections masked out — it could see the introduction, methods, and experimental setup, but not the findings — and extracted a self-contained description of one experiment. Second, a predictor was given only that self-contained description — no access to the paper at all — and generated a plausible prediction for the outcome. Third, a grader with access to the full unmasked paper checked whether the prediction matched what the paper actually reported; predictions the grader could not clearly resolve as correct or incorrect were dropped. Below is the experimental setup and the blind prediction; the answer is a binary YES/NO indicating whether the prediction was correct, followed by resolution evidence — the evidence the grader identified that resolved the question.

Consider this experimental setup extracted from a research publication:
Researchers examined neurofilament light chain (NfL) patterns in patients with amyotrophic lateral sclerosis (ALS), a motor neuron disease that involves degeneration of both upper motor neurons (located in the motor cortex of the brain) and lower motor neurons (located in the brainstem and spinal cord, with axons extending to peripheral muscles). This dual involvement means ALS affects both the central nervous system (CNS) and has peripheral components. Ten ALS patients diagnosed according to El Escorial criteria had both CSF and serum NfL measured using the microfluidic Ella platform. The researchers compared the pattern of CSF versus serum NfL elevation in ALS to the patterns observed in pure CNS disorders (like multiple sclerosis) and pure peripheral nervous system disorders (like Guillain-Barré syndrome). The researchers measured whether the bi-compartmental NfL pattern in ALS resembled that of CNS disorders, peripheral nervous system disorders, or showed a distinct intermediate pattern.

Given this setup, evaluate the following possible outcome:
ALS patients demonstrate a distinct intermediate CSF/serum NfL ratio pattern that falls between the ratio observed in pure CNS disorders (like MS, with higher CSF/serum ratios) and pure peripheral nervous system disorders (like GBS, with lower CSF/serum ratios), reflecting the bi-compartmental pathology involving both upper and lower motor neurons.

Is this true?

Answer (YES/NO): NO